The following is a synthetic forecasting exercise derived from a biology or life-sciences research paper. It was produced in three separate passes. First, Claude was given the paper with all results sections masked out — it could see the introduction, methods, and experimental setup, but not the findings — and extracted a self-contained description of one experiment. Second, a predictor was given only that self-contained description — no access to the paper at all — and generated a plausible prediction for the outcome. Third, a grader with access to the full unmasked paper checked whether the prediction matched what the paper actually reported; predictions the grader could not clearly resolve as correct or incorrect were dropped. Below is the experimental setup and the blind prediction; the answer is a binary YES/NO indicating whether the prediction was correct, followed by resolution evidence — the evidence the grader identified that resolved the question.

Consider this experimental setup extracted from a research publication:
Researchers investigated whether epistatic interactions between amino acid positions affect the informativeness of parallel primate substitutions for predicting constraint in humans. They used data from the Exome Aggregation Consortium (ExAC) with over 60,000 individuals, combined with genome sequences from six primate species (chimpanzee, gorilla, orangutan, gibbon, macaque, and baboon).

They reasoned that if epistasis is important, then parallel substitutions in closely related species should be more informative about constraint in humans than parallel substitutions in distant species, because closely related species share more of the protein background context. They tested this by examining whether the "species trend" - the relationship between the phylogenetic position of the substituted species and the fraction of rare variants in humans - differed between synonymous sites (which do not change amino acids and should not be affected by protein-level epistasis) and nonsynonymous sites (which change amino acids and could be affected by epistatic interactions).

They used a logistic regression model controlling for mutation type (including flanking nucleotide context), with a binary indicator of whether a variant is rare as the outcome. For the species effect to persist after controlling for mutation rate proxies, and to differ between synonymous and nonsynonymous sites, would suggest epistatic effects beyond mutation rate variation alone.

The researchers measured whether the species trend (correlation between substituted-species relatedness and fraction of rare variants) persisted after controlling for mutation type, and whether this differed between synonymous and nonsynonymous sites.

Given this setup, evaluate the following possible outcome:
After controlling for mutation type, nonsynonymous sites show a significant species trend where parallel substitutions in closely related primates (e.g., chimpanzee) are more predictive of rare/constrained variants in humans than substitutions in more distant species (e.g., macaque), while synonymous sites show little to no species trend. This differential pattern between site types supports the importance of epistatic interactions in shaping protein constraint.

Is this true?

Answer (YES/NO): YES